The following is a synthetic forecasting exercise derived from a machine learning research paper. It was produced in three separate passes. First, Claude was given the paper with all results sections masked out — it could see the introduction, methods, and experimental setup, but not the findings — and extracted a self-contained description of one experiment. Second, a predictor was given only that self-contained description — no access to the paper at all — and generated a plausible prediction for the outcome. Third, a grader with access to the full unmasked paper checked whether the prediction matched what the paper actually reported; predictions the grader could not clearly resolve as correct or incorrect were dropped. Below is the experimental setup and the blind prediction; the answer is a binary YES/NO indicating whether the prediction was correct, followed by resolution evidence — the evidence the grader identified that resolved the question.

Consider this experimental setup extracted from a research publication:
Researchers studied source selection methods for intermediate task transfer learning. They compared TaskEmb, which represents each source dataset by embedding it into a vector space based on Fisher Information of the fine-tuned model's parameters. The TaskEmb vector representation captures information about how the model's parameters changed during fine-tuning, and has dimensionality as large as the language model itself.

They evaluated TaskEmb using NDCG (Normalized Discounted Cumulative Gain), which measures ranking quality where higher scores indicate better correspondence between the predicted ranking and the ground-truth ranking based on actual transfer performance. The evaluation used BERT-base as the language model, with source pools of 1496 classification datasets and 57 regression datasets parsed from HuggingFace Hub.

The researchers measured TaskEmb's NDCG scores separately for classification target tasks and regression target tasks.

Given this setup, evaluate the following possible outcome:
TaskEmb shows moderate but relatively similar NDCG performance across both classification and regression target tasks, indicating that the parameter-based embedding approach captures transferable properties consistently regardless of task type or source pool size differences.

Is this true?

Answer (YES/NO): NO